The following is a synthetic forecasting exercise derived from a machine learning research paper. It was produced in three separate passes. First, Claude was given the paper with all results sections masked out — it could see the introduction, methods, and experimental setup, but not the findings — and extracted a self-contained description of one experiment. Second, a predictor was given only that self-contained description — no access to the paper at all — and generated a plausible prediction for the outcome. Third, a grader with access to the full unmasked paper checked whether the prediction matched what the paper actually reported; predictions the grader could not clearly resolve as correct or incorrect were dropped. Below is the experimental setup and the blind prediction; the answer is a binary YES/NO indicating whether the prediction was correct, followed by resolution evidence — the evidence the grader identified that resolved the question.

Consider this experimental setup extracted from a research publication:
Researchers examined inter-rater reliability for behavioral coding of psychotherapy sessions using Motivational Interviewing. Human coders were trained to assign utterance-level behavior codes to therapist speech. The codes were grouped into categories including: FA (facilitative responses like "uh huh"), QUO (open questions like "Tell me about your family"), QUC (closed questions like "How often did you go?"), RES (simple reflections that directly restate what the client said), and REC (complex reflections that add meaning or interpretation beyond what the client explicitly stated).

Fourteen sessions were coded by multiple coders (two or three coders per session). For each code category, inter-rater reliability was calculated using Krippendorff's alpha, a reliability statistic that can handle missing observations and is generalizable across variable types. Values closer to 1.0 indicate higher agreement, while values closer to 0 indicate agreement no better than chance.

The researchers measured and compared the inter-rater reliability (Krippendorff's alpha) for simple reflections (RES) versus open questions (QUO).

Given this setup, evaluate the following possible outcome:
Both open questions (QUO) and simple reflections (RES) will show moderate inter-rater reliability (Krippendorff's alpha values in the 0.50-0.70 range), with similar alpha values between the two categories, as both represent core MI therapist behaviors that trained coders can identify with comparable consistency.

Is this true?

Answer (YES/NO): NO